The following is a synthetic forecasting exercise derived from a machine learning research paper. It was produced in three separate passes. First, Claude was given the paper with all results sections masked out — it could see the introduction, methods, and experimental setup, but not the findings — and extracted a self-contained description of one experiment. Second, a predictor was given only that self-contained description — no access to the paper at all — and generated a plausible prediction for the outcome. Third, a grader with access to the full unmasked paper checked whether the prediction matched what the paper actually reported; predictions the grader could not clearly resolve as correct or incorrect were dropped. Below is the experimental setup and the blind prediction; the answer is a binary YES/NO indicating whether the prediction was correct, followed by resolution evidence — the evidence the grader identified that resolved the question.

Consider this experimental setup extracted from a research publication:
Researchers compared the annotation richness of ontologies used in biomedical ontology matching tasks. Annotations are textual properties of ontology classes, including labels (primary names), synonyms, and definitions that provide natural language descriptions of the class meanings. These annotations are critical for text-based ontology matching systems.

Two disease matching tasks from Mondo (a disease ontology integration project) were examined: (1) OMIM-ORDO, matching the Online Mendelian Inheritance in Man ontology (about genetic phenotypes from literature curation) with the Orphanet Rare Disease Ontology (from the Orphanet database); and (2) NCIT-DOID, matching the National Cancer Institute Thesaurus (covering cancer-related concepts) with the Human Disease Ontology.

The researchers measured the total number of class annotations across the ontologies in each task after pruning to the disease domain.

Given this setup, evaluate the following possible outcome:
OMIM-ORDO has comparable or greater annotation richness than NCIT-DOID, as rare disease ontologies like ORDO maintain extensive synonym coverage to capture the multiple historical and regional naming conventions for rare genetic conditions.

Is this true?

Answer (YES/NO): NO